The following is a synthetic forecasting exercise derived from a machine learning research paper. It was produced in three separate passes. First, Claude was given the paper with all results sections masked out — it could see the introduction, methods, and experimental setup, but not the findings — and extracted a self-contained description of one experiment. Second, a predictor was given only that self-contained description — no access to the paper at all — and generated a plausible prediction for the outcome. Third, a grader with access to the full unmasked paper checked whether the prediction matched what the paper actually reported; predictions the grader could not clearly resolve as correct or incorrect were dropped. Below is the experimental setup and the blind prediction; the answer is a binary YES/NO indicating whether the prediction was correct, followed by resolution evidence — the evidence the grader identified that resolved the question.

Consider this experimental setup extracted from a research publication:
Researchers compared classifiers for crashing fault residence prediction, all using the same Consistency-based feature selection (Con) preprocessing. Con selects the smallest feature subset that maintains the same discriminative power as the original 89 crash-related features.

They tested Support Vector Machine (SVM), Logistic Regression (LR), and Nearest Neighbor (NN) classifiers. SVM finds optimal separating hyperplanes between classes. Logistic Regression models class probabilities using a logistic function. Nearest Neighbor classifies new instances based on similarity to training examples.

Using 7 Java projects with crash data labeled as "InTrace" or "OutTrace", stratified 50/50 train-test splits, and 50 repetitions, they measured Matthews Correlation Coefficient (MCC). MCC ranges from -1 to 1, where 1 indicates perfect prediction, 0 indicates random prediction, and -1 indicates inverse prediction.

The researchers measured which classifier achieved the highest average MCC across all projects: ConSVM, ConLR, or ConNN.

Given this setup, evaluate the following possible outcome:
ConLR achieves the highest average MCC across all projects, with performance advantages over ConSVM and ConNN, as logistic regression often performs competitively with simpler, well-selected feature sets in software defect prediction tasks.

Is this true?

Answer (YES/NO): YES